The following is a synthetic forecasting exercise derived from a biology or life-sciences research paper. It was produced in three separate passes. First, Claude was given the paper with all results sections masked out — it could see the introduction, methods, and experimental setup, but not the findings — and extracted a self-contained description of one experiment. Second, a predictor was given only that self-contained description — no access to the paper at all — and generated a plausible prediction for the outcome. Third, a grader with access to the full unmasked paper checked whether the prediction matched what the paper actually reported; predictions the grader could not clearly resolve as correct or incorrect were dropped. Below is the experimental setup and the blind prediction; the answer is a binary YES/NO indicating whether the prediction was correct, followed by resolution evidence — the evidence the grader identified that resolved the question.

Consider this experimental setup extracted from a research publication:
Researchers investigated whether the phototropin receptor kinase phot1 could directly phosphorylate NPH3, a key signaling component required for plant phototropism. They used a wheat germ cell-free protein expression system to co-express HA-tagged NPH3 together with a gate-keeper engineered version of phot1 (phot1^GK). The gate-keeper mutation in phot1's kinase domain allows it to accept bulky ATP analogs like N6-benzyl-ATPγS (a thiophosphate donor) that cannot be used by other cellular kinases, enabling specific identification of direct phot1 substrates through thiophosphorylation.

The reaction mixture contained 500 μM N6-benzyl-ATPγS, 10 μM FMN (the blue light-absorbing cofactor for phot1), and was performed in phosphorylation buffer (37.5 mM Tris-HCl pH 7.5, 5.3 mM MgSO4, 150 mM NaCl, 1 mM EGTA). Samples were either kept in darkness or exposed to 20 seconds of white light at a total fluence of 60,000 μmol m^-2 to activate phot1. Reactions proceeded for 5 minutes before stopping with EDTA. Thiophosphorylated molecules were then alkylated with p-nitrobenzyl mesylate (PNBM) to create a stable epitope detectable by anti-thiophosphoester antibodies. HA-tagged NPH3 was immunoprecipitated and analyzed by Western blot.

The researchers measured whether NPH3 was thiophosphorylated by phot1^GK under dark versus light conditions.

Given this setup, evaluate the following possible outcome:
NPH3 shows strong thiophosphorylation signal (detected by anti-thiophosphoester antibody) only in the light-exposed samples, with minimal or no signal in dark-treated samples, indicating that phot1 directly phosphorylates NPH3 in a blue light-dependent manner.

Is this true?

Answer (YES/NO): YES